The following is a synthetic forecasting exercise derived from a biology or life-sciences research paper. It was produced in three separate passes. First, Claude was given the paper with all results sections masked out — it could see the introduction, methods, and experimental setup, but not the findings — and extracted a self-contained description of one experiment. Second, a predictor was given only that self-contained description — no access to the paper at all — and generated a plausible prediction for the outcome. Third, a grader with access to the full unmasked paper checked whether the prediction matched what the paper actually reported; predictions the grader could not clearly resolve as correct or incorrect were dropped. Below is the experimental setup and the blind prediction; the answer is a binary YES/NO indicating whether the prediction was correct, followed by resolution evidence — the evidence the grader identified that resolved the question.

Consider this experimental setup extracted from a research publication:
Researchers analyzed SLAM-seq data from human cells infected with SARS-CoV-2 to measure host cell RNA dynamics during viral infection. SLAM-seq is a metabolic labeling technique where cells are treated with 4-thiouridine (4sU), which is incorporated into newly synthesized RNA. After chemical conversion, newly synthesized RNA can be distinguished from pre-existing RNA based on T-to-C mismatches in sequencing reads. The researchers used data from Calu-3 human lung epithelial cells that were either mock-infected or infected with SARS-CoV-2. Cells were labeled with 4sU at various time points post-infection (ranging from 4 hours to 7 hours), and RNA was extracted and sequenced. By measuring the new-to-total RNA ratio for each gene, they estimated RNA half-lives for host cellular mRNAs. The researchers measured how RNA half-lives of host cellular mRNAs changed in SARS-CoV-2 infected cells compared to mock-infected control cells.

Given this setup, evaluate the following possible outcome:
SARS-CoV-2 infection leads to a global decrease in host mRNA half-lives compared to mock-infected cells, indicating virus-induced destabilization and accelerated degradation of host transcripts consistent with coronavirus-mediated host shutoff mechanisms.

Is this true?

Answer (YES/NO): YES